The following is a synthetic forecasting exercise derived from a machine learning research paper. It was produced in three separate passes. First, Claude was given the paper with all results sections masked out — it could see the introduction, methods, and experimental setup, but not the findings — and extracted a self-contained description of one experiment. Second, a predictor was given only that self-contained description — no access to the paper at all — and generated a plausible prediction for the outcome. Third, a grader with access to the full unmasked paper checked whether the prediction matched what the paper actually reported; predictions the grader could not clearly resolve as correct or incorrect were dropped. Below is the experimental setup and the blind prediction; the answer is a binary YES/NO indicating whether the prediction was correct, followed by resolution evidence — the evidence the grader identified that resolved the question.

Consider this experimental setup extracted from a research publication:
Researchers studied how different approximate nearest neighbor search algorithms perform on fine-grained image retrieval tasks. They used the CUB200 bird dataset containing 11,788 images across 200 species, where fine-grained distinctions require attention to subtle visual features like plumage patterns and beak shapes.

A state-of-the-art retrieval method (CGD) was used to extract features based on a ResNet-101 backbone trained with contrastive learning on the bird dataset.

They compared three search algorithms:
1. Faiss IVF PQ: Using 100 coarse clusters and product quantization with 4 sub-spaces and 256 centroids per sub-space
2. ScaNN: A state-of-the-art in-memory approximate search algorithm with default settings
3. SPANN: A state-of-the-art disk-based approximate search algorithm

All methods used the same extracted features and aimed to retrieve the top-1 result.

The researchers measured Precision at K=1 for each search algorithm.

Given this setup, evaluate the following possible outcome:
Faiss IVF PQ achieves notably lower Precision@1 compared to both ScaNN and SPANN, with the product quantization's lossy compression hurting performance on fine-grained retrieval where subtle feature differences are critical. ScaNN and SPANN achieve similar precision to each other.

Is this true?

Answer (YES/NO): YES